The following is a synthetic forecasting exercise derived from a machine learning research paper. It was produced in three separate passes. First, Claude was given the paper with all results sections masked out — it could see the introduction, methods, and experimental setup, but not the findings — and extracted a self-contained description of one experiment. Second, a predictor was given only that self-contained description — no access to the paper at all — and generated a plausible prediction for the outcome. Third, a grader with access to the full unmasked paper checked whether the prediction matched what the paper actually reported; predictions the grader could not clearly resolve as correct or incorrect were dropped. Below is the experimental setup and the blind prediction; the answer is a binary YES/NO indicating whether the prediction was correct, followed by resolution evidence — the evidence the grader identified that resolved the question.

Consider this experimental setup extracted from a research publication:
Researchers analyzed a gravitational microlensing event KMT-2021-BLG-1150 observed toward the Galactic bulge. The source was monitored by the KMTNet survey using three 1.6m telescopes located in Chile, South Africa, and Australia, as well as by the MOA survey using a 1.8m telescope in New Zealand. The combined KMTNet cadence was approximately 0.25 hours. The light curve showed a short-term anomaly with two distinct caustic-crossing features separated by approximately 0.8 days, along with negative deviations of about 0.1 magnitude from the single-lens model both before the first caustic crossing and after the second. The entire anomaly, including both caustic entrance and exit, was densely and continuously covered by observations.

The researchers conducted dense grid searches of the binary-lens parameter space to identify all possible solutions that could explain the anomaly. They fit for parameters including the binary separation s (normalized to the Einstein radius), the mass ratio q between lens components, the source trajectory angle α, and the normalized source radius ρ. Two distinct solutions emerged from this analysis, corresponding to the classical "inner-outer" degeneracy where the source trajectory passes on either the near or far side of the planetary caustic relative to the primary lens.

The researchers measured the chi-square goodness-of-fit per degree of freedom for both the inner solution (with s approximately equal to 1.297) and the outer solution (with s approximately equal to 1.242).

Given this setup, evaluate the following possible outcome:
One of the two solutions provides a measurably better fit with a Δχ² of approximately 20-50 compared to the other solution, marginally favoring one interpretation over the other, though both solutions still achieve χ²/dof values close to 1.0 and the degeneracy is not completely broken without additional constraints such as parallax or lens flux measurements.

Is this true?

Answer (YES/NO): NO